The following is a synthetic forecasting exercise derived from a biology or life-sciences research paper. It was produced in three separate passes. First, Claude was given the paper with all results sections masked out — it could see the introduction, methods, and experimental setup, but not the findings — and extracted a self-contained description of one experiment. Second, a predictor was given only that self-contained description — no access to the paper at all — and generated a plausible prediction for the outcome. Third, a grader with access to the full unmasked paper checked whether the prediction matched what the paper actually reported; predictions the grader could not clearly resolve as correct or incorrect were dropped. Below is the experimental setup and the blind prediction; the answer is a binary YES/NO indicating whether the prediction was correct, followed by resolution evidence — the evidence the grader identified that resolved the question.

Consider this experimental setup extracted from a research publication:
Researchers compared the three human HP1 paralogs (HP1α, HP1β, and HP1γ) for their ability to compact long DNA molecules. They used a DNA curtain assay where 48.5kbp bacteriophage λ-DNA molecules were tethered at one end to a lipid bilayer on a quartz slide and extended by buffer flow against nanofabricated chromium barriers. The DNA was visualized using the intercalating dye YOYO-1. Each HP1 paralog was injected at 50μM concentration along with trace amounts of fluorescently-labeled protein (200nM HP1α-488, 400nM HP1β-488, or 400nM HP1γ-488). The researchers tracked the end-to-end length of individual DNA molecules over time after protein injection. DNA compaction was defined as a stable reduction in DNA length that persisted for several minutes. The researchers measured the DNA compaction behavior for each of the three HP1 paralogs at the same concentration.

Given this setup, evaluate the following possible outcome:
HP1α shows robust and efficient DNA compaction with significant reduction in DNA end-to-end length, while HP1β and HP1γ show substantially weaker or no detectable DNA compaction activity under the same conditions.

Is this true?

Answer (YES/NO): YES